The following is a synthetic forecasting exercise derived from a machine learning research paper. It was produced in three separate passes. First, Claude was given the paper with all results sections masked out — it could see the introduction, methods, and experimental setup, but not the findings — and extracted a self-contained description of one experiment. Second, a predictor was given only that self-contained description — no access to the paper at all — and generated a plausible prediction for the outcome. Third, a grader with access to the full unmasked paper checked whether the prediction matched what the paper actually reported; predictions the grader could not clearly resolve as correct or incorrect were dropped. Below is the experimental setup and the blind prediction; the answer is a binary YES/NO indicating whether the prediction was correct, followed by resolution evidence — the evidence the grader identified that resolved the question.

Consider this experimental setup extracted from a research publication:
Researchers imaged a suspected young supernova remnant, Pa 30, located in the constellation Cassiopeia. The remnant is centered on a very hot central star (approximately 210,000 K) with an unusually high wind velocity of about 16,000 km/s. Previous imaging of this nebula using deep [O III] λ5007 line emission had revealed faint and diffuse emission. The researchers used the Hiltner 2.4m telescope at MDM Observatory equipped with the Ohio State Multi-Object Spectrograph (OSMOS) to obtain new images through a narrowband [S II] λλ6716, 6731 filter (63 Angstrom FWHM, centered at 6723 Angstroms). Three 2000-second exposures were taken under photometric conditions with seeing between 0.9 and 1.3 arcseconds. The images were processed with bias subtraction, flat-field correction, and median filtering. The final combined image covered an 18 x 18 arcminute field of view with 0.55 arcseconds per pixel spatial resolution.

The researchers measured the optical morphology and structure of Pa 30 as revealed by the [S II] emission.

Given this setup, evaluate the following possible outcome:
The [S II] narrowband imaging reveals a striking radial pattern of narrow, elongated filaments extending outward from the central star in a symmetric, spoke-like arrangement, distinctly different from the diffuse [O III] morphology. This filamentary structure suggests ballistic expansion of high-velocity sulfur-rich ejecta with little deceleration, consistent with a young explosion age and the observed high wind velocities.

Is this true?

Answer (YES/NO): YES